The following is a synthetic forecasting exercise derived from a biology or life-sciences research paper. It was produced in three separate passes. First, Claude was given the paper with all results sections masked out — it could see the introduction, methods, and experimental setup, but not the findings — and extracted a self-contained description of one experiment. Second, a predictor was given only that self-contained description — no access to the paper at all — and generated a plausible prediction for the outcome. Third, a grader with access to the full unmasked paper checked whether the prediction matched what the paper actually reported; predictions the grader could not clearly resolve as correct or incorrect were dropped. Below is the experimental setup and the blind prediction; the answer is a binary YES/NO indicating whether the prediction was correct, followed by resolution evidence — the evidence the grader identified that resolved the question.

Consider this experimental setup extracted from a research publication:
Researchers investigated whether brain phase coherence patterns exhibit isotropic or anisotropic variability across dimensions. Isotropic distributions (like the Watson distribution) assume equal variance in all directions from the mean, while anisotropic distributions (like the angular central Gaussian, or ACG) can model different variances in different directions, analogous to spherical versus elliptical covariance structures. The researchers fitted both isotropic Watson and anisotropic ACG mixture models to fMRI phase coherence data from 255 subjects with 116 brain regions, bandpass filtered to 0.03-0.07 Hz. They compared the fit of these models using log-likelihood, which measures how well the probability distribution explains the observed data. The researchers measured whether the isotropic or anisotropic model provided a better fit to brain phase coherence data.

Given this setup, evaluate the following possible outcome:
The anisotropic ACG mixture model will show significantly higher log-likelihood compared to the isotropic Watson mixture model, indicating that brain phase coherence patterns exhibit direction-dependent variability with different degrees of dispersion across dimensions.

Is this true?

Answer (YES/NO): YES